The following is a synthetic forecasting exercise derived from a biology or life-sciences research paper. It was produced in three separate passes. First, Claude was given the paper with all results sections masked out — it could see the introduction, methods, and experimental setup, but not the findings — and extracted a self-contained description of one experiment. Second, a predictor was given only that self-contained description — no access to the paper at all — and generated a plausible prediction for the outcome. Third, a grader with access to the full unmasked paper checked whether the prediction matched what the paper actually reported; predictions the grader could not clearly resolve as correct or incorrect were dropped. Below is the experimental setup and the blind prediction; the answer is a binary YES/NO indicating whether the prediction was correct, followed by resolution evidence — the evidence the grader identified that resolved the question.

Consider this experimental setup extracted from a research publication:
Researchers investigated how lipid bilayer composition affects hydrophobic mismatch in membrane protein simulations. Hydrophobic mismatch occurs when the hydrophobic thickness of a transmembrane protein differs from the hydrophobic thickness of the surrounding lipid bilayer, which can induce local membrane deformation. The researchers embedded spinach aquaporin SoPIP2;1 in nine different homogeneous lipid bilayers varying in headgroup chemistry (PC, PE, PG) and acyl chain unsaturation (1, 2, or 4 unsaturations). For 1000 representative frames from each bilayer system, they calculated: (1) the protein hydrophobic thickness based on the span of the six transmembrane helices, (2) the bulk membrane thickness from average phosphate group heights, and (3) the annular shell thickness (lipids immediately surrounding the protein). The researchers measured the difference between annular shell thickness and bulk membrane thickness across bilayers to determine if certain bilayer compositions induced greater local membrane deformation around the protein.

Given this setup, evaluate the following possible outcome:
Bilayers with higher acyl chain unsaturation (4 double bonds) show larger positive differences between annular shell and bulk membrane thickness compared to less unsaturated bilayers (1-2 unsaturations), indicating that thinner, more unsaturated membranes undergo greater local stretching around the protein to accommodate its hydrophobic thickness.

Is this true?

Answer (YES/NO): NO